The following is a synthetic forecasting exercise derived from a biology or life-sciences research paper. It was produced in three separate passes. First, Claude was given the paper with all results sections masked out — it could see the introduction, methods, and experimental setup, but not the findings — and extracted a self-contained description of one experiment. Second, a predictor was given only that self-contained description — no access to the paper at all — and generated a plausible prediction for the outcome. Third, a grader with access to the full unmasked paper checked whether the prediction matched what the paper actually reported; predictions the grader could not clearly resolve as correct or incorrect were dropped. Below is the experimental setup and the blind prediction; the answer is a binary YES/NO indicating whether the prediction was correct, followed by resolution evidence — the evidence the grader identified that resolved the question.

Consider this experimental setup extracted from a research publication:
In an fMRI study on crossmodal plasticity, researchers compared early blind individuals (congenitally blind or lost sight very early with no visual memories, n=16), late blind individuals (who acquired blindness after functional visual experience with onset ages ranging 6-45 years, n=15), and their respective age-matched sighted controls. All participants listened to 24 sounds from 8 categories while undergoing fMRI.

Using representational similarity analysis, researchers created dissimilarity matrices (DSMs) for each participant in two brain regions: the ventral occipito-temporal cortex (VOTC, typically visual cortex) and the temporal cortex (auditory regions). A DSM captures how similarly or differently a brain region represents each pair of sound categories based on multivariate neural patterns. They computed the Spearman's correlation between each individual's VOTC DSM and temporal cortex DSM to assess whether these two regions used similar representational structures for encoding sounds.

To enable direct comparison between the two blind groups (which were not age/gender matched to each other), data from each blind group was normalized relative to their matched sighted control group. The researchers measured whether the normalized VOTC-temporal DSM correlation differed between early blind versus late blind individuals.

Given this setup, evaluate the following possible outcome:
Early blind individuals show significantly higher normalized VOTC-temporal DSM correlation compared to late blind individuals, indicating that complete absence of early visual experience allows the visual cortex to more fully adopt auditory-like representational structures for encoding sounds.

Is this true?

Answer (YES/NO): NO